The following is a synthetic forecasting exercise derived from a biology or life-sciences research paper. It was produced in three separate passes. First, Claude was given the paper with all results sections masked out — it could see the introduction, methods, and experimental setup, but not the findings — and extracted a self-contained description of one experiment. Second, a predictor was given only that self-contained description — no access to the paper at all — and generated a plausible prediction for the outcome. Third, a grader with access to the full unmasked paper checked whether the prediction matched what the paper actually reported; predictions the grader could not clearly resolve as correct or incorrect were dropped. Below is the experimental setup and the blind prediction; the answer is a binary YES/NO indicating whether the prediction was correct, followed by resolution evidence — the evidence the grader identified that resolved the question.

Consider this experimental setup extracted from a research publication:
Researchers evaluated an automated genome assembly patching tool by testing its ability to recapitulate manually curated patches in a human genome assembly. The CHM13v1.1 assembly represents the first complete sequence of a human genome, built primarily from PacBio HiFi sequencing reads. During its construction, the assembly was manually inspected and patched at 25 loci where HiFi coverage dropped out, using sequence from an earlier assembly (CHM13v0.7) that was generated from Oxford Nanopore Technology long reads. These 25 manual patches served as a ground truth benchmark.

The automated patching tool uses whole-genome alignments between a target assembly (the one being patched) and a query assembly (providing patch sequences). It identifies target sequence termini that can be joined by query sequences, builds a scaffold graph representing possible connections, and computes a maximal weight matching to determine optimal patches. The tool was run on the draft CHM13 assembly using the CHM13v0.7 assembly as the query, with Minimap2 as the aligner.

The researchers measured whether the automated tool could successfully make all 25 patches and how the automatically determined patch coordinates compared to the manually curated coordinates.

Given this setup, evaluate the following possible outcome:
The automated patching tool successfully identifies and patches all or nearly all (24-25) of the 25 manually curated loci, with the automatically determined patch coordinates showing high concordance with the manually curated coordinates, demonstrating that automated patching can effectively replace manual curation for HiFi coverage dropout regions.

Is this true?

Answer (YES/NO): YES